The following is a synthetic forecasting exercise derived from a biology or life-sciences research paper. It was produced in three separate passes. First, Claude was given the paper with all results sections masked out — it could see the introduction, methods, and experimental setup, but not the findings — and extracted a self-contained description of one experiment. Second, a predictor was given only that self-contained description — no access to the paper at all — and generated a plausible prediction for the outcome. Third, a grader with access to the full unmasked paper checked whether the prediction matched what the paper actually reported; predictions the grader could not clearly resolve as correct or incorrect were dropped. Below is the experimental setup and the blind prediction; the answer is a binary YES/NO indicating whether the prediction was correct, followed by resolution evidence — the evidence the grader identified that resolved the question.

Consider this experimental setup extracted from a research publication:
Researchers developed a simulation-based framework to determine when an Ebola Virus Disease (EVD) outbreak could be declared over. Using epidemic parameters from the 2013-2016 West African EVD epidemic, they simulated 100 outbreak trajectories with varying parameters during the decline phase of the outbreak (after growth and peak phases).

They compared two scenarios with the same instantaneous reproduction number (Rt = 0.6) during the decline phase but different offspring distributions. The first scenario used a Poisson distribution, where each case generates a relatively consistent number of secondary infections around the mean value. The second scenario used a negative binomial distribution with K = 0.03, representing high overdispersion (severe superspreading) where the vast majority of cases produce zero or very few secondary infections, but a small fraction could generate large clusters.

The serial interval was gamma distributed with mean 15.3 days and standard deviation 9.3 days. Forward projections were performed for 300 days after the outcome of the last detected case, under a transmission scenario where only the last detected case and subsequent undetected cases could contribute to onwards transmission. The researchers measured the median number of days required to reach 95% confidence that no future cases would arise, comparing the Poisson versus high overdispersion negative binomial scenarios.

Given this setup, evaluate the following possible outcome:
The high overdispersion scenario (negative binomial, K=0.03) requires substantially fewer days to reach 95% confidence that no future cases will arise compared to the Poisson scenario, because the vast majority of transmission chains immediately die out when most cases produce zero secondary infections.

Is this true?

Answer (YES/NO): YES